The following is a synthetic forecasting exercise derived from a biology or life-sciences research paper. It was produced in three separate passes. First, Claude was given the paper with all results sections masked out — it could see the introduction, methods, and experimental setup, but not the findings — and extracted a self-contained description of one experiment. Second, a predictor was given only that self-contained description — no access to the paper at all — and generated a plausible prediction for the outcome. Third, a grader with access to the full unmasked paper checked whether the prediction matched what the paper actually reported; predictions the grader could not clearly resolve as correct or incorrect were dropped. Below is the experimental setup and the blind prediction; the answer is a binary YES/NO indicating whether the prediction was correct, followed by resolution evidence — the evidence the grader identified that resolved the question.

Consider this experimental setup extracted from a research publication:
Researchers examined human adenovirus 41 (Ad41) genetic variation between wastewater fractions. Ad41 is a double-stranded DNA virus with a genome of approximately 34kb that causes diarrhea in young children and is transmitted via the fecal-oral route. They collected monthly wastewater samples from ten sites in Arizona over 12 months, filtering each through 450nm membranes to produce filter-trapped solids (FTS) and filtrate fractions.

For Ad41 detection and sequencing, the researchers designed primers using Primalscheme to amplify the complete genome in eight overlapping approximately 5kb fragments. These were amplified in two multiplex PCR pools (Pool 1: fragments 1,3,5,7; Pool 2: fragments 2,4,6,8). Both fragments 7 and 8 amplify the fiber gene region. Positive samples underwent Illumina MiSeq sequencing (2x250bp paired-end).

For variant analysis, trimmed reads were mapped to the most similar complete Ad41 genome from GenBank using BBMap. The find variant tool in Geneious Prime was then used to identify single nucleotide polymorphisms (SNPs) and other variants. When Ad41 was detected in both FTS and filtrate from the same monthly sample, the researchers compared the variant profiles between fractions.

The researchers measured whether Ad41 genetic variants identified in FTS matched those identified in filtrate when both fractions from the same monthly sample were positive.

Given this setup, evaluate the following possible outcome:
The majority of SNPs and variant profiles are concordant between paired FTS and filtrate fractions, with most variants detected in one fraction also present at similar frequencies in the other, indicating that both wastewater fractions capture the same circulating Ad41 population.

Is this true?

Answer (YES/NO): NO